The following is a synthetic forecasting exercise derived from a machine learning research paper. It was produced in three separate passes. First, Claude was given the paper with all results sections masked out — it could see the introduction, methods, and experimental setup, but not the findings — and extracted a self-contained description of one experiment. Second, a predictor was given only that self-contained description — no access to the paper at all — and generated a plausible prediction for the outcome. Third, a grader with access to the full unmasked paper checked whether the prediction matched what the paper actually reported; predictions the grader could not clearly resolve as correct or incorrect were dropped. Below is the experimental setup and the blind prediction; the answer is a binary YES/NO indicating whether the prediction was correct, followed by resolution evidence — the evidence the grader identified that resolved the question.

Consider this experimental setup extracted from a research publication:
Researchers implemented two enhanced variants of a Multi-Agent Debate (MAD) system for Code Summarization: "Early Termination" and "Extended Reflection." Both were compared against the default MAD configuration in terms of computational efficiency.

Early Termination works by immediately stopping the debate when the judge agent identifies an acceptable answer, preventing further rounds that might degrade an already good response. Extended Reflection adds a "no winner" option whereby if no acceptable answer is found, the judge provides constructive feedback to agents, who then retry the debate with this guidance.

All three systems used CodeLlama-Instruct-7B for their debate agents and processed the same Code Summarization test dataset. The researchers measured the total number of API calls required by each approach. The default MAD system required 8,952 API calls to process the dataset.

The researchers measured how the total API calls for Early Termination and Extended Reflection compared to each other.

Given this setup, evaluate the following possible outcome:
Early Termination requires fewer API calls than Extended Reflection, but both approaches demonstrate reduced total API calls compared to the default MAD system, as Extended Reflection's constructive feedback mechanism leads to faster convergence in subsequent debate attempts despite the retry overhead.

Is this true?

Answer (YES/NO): NO